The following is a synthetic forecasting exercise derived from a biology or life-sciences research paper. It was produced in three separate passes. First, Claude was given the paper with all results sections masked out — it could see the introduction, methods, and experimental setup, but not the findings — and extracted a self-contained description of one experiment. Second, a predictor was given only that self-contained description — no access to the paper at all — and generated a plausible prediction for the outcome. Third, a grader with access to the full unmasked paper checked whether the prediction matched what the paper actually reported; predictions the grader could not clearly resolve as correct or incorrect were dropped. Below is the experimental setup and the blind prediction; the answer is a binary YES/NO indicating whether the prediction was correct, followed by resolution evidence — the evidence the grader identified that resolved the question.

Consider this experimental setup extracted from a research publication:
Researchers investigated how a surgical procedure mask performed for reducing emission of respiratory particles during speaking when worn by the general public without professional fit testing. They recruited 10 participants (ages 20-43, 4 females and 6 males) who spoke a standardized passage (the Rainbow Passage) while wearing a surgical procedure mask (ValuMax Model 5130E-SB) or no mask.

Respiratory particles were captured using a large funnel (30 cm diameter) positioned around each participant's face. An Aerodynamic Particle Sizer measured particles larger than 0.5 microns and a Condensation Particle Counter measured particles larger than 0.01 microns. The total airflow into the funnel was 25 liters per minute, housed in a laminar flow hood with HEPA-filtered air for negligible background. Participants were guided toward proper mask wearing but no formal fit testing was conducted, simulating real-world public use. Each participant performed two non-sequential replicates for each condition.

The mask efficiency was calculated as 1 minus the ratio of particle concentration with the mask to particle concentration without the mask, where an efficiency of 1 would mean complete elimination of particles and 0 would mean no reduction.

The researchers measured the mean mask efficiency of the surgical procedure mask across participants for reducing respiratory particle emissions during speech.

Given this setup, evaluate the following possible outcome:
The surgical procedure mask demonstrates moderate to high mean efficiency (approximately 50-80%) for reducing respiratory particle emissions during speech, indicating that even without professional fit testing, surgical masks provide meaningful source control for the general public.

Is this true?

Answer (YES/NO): NO